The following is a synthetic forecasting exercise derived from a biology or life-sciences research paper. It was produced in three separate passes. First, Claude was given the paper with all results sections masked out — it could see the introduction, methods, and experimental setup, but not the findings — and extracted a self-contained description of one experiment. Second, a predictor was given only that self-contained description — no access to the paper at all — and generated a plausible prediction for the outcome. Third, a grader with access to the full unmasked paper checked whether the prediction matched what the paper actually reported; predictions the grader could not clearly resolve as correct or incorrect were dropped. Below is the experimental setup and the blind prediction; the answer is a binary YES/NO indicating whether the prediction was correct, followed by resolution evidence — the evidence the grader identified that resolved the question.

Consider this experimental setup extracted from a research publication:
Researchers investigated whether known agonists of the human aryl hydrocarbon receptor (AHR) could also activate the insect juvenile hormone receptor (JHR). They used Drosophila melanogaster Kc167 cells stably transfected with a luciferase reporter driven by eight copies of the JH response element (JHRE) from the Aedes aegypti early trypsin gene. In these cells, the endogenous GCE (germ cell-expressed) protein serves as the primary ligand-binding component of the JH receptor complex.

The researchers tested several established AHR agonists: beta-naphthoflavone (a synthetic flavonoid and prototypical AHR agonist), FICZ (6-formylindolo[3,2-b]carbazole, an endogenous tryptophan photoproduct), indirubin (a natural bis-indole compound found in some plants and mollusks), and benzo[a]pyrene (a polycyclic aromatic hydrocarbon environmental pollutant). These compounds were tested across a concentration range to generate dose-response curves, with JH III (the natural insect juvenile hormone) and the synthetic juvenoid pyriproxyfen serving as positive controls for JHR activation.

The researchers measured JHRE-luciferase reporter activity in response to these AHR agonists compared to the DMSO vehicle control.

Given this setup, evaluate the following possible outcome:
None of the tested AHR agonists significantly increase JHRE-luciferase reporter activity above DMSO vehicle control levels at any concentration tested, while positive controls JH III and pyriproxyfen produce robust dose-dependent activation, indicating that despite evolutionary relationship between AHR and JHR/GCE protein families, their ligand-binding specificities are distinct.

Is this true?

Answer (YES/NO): YES